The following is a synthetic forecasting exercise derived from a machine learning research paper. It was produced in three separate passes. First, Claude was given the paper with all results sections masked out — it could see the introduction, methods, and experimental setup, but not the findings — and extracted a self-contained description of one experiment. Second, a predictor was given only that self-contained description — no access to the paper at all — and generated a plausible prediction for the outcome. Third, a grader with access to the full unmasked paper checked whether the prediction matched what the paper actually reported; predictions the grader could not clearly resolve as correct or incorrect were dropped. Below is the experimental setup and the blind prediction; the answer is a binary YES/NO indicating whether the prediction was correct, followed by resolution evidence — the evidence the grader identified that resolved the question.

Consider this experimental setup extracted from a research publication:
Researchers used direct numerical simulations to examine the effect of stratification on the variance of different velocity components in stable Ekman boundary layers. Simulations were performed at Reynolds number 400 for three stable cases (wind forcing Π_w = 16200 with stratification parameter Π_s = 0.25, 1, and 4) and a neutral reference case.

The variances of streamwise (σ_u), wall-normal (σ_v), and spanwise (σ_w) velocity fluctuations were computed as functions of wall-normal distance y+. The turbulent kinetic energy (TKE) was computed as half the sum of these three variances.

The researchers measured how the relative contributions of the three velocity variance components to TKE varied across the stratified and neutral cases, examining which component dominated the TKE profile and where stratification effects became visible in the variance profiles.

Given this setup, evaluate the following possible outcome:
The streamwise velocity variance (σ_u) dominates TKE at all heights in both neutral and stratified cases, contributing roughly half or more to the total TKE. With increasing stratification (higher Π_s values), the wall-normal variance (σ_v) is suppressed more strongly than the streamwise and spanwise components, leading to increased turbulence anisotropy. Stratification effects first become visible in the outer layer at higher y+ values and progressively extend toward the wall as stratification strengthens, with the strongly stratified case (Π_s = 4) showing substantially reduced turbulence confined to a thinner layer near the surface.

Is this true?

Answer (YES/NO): NO